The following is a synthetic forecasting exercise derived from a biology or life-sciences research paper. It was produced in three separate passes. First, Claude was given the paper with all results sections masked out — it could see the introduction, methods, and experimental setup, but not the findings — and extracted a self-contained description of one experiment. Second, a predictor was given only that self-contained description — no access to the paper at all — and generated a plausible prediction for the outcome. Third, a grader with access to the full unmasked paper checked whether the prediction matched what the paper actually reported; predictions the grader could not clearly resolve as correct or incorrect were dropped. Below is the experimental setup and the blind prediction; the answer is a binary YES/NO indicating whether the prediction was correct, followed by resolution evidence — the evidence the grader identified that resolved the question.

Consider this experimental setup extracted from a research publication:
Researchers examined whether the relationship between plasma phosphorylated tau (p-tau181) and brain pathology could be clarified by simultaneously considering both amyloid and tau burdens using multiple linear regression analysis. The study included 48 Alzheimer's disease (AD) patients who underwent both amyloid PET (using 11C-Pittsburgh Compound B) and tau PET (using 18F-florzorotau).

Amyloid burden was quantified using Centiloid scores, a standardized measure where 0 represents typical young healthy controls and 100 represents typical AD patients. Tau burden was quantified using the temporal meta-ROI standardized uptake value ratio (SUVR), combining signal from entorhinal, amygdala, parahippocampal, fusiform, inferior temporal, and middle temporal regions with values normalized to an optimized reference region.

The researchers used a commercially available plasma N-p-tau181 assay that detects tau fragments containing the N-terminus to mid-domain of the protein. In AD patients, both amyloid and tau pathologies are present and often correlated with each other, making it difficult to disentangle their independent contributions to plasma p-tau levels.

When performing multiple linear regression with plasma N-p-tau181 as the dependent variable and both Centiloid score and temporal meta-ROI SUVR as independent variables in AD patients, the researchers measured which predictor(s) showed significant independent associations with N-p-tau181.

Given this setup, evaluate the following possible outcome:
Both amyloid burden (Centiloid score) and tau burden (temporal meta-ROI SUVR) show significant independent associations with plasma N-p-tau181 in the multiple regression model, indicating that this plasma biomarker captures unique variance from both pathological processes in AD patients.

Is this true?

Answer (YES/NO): YES